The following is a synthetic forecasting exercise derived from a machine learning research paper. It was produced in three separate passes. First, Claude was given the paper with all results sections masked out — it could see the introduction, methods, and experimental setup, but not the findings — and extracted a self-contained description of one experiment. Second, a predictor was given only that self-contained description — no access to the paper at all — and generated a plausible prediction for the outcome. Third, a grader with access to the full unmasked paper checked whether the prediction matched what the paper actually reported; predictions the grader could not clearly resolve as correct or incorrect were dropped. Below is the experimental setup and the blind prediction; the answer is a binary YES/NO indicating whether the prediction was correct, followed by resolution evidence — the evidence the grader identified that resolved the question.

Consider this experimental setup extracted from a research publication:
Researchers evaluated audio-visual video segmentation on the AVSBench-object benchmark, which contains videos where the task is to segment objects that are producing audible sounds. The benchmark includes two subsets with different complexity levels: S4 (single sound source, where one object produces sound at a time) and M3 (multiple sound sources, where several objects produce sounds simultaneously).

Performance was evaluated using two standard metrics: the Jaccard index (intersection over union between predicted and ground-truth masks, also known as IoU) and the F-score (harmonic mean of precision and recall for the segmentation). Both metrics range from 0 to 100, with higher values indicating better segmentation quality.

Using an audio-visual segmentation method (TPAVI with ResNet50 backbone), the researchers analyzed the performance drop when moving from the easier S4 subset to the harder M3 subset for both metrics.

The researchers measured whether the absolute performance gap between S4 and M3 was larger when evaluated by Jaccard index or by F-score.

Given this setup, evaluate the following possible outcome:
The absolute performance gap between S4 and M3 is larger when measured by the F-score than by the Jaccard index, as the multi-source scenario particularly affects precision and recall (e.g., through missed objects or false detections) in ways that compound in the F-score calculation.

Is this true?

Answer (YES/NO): YES